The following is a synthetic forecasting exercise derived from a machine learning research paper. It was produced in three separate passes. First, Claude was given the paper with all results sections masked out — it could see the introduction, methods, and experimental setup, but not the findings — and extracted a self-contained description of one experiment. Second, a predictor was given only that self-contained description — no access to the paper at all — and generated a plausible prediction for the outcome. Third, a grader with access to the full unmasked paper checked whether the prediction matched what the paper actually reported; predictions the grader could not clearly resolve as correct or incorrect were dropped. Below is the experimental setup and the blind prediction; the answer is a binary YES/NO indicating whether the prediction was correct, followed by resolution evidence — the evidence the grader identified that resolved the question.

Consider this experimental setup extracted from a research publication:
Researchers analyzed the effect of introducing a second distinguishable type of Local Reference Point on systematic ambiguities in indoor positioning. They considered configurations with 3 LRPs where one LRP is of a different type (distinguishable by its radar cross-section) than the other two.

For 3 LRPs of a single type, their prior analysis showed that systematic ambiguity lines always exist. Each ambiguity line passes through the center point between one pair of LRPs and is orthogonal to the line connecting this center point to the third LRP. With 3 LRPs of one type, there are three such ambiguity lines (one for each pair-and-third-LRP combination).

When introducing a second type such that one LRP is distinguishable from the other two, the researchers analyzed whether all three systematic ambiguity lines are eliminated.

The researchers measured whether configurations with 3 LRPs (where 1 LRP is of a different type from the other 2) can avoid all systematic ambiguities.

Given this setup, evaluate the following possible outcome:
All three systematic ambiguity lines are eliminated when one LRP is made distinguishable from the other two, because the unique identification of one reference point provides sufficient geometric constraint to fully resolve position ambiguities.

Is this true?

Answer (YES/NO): NO